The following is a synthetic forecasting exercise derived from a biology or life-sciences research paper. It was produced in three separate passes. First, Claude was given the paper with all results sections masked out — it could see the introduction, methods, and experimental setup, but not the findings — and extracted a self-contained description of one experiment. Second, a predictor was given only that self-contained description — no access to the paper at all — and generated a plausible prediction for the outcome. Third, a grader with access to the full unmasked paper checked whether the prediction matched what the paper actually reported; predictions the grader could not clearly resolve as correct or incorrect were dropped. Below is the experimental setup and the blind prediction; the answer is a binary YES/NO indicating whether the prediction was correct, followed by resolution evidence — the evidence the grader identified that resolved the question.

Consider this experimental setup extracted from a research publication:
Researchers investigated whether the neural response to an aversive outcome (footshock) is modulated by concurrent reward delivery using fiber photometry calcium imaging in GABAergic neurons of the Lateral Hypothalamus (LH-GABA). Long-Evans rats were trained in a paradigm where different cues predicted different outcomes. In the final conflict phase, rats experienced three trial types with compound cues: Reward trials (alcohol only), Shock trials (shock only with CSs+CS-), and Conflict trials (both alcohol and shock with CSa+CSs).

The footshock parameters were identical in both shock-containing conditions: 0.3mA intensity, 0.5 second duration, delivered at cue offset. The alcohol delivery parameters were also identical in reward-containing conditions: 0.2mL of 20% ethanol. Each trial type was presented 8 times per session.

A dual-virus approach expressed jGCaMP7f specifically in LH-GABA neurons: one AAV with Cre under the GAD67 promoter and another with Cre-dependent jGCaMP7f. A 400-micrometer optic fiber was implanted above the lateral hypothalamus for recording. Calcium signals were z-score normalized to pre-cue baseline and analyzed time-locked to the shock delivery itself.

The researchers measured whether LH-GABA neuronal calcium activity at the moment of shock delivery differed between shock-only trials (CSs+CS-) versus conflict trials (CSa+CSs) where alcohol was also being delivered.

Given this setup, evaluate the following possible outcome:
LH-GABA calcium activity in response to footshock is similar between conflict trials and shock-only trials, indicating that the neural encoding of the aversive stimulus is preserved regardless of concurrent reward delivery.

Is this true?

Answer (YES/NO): NO